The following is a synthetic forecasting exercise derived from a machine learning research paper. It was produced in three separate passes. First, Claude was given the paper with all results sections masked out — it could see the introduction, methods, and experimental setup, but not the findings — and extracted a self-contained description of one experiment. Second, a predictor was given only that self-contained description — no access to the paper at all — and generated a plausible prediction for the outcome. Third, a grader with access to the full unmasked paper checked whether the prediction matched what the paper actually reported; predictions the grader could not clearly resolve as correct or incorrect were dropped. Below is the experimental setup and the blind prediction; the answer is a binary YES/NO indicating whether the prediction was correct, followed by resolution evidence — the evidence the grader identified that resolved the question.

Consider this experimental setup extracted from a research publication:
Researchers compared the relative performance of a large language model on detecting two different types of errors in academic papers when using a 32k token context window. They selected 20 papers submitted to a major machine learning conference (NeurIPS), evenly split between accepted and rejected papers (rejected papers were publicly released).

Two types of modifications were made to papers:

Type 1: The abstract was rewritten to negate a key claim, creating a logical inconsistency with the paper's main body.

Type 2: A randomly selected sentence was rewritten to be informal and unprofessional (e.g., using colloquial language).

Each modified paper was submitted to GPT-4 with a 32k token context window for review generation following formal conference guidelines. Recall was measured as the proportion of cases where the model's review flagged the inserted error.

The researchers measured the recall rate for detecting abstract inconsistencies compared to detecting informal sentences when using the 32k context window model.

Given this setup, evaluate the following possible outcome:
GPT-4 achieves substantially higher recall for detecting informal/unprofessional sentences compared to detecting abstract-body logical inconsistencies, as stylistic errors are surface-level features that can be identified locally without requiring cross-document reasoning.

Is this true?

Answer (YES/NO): NO